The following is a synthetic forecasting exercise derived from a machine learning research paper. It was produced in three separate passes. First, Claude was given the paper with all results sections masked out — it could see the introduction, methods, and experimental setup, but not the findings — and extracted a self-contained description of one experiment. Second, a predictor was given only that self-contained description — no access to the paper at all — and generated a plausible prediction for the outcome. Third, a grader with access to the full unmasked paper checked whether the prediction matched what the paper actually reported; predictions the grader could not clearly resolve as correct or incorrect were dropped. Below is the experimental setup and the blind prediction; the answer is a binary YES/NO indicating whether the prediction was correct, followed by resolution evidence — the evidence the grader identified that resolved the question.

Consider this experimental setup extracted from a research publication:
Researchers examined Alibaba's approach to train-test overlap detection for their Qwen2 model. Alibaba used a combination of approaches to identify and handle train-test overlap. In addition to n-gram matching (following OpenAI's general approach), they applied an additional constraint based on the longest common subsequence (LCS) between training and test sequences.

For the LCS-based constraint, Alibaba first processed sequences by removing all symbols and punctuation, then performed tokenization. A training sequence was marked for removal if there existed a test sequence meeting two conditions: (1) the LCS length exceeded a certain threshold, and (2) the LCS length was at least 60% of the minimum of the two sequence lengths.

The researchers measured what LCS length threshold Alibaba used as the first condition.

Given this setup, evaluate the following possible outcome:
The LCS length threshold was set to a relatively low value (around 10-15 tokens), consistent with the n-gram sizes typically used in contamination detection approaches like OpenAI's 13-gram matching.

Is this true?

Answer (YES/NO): YES